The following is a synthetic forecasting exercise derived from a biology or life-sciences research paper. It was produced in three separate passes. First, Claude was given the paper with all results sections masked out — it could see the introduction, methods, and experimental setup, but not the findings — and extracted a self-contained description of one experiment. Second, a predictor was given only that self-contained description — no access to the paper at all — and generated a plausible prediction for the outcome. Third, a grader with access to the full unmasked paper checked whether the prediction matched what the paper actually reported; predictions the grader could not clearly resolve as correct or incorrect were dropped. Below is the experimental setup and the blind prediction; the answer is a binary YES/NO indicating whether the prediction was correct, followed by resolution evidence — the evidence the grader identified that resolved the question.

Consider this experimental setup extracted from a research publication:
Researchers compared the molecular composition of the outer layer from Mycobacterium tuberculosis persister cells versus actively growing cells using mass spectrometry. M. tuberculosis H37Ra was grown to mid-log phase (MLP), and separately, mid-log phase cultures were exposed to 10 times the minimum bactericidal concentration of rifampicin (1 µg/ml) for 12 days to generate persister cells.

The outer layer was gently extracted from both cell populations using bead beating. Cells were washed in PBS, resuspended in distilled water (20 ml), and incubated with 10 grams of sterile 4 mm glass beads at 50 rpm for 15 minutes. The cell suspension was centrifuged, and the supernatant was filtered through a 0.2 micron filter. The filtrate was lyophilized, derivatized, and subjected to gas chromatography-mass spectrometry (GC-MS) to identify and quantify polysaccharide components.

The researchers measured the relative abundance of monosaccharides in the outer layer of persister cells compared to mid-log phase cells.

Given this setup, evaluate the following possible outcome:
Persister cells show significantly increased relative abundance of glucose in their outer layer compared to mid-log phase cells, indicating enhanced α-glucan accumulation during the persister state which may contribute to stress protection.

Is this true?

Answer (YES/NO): YES